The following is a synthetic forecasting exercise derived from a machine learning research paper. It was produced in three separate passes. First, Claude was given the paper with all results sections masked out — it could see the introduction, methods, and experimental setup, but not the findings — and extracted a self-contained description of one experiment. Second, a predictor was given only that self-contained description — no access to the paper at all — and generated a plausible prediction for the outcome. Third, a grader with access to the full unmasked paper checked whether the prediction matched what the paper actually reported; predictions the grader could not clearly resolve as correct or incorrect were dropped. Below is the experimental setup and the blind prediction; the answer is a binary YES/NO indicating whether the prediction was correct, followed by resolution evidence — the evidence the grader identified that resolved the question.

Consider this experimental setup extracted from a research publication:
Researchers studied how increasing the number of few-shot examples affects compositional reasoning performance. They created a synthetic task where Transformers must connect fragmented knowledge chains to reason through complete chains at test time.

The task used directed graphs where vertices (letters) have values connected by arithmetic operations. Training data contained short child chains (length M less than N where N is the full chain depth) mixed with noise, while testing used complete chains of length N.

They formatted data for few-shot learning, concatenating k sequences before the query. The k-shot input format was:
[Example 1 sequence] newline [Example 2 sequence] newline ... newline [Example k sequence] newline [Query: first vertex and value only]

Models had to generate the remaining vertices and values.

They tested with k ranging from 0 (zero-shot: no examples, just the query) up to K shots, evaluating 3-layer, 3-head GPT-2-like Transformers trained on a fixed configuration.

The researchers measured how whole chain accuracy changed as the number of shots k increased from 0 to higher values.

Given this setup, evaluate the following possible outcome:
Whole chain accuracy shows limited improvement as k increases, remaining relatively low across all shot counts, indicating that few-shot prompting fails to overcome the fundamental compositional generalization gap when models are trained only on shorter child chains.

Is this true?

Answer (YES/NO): NO